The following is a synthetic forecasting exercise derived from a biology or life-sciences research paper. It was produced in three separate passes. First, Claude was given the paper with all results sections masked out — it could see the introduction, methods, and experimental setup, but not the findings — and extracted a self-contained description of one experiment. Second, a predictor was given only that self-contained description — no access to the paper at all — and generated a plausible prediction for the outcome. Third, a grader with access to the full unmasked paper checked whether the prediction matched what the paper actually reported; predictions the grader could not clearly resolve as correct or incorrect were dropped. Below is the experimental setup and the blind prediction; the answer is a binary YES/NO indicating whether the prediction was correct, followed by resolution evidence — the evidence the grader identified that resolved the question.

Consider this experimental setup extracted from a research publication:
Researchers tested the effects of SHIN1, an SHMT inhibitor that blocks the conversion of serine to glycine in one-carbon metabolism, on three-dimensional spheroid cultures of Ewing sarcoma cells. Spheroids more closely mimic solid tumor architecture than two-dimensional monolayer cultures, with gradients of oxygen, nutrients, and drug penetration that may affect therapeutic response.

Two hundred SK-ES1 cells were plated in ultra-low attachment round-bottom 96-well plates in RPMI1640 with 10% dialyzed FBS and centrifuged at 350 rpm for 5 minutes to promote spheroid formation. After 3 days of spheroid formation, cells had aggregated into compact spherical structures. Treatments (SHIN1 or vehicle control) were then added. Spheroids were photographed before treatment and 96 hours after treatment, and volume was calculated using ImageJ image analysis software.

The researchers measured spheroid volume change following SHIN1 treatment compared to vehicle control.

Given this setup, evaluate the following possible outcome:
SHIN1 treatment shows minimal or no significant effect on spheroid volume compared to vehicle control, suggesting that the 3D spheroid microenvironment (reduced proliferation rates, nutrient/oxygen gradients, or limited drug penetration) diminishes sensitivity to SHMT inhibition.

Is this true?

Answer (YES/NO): NO